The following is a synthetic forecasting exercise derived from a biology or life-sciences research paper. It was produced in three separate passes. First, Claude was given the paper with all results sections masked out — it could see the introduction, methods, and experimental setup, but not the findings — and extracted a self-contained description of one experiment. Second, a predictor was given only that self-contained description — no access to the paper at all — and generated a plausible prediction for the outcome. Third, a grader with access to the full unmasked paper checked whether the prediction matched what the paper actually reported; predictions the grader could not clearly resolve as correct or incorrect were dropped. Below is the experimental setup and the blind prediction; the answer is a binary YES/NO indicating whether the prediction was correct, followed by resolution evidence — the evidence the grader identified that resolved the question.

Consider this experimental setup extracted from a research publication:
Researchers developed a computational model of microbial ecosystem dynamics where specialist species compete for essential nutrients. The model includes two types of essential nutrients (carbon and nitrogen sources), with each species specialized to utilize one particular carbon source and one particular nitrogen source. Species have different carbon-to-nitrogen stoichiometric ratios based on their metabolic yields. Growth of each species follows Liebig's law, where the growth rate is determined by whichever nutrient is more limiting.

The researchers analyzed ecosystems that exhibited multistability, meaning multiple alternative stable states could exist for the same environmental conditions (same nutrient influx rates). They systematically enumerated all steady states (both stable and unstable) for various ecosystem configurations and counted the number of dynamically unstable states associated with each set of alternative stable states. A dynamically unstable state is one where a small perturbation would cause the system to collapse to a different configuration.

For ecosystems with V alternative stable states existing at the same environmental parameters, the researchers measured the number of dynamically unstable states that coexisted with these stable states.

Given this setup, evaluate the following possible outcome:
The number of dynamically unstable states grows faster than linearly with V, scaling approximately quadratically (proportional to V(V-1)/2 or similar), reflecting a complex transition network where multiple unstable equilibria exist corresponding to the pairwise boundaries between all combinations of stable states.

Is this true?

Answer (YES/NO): NO